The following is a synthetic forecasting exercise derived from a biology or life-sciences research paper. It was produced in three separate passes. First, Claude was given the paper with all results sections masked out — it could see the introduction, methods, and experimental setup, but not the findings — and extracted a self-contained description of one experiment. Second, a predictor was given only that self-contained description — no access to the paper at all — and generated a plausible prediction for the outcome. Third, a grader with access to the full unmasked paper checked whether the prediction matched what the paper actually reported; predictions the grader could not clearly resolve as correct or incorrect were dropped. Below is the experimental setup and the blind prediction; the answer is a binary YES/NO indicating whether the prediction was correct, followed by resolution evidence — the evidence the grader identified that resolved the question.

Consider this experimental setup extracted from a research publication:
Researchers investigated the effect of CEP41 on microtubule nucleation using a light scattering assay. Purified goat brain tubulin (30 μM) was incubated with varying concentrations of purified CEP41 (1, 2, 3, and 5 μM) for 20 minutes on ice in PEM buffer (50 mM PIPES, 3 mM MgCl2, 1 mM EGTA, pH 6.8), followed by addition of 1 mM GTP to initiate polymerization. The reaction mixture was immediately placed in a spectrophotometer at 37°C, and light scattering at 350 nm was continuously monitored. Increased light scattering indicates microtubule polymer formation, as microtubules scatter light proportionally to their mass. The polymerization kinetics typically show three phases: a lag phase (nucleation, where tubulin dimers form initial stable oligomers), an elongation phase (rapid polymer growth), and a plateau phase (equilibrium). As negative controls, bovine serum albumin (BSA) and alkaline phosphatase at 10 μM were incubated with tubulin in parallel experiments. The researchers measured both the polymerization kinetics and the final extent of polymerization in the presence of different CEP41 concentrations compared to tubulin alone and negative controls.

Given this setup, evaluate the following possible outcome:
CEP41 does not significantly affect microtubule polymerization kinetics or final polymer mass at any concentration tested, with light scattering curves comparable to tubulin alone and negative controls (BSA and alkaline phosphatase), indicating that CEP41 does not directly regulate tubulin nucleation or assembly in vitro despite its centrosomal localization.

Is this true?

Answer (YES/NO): NO